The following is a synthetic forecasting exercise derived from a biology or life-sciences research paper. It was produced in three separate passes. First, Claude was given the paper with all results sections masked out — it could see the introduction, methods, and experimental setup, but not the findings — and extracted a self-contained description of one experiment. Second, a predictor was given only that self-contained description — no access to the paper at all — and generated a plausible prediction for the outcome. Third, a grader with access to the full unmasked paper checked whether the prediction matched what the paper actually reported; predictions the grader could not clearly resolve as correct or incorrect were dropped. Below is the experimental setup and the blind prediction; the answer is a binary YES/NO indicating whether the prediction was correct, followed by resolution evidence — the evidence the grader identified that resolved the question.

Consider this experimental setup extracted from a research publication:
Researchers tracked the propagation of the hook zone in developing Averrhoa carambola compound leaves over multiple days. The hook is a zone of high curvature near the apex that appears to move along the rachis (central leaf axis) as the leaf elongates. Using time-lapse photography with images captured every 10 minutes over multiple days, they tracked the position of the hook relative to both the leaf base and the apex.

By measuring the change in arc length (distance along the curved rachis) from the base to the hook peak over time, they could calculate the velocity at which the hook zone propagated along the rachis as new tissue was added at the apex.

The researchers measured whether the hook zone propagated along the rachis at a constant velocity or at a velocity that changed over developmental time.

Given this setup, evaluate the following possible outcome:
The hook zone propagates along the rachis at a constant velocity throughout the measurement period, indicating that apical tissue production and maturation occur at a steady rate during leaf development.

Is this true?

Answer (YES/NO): YES